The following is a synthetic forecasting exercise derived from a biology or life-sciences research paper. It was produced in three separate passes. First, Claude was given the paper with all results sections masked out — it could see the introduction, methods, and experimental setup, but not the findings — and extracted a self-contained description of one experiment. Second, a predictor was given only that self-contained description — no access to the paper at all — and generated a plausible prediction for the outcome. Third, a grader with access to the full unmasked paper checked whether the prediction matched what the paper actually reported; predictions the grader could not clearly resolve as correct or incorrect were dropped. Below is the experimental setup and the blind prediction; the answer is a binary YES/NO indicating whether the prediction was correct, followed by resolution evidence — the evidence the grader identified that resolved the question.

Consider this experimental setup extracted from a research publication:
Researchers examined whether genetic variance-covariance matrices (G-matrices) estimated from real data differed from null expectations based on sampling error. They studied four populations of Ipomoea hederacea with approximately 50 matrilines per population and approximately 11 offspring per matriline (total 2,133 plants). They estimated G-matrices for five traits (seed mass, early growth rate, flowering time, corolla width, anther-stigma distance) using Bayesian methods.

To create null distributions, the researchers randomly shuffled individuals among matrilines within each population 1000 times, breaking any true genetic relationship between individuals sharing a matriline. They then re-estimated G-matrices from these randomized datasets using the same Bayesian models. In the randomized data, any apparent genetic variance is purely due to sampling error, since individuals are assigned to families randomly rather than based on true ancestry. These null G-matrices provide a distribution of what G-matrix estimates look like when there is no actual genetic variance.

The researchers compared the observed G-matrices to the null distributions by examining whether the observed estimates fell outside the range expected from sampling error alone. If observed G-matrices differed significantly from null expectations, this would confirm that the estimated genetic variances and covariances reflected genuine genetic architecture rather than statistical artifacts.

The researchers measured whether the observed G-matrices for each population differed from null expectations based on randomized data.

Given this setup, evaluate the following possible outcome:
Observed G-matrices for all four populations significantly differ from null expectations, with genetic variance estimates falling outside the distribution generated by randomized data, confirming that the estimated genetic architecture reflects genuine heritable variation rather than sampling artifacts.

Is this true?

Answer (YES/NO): NO